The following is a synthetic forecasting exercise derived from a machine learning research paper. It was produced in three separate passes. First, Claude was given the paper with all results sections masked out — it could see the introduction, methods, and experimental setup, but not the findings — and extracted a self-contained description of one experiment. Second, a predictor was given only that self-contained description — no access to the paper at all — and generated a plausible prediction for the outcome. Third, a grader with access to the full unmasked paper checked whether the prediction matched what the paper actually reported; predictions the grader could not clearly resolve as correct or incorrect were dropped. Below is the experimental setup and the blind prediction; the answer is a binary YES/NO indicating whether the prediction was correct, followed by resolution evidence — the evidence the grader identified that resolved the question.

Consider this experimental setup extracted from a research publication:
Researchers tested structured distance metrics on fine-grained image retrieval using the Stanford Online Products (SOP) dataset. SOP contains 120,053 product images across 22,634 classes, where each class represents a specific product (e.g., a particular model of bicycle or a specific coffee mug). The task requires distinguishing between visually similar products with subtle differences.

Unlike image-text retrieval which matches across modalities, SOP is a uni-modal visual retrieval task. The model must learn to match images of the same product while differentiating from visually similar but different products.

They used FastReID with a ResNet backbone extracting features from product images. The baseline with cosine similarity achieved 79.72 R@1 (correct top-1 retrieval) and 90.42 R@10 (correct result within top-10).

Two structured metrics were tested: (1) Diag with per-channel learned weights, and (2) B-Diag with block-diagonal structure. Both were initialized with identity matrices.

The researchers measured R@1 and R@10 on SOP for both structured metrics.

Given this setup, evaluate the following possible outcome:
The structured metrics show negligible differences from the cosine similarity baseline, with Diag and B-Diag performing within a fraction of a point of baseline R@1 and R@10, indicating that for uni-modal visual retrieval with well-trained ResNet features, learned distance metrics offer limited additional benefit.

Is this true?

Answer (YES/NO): NO